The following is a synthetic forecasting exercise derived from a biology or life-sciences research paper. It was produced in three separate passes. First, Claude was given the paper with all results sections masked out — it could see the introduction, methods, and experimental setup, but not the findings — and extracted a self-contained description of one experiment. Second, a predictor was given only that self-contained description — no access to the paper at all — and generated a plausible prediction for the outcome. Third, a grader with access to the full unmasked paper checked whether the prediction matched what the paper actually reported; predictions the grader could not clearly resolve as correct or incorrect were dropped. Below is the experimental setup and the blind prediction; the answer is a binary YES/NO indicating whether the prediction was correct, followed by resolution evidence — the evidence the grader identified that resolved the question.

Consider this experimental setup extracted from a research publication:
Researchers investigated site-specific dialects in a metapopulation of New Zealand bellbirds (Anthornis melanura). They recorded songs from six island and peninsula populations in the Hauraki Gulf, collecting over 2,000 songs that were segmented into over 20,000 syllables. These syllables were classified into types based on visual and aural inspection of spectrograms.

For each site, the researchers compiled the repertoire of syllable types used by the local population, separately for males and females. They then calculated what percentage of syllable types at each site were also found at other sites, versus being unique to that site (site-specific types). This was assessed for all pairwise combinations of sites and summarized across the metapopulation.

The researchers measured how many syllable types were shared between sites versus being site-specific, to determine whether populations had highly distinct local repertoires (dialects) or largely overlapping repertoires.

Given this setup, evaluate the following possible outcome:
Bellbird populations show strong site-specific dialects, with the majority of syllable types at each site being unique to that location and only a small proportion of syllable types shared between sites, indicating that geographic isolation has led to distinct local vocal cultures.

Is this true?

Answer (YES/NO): YES